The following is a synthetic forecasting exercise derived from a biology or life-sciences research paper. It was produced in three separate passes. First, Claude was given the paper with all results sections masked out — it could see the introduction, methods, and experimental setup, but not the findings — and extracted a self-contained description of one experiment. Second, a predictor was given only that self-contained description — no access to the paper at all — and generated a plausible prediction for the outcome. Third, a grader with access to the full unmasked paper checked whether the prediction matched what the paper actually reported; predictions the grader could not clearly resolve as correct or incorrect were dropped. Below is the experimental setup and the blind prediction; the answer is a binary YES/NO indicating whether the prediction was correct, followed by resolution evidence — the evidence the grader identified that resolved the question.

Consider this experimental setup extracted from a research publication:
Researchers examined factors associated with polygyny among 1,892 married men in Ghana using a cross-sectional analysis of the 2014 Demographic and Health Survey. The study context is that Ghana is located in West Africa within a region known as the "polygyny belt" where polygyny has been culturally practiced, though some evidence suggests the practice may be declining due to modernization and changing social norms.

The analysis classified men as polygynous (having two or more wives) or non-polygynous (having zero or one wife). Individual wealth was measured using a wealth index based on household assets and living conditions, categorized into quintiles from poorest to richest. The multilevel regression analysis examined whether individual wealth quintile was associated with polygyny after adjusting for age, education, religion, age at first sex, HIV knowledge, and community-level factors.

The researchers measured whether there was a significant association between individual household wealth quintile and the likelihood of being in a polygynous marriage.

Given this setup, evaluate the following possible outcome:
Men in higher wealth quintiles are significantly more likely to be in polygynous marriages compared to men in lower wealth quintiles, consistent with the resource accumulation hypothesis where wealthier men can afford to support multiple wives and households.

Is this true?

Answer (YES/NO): NO